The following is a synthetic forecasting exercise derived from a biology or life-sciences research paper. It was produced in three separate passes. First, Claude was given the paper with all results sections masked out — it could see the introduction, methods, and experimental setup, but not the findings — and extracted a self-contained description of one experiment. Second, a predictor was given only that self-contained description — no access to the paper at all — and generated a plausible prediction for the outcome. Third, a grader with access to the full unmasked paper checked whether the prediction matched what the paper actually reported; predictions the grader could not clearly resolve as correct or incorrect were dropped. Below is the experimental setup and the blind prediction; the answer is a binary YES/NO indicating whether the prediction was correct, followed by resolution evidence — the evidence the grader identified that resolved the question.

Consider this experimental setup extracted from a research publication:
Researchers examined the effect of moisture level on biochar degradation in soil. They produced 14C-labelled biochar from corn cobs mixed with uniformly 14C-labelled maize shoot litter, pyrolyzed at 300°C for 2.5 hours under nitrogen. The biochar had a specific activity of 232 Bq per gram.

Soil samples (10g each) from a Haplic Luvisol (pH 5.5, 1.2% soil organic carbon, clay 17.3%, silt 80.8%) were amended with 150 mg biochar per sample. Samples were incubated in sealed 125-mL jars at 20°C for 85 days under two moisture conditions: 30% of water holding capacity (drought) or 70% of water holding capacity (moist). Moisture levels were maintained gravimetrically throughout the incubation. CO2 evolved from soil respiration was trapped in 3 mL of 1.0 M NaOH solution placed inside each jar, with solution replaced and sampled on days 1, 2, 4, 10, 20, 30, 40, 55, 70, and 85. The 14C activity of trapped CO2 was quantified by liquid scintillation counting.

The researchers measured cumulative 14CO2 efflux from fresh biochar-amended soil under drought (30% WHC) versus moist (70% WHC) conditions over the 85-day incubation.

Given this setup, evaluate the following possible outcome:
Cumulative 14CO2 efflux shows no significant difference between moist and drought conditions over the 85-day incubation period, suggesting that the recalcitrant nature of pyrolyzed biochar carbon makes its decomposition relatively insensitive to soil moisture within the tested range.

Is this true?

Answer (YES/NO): YES